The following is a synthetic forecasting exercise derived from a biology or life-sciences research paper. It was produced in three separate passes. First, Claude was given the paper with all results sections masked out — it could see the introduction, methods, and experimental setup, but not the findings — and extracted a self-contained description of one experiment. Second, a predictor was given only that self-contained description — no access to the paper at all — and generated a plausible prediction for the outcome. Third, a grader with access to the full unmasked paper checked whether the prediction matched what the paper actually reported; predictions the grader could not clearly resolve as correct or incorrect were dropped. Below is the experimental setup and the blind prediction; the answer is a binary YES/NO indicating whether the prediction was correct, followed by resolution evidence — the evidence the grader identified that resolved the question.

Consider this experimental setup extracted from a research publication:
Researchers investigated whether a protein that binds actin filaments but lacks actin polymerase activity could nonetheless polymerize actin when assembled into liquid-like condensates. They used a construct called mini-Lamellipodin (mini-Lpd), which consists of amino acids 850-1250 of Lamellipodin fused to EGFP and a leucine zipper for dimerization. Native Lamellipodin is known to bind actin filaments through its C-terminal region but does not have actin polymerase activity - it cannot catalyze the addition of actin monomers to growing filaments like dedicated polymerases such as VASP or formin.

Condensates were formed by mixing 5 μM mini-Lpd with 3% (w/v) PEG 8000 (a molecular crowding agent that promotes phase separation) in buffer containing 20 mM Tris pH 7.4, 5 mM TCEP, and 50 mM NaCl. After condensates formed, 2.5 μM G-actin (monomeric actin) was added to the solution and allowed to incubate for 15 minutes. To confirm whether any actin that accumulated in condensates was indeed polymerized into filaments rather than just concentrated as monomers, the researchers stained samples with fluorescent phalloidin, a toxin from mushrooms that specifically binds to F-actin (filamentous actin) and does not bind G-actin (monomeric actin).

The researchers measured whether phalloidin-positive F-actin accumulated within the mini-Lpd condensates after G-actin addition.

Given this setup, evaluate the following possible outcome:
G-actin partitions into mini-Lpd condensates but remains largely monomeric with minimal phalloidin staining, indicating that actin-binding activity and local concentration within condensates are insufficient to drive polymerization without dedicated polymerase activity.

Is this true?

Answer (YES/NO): NO